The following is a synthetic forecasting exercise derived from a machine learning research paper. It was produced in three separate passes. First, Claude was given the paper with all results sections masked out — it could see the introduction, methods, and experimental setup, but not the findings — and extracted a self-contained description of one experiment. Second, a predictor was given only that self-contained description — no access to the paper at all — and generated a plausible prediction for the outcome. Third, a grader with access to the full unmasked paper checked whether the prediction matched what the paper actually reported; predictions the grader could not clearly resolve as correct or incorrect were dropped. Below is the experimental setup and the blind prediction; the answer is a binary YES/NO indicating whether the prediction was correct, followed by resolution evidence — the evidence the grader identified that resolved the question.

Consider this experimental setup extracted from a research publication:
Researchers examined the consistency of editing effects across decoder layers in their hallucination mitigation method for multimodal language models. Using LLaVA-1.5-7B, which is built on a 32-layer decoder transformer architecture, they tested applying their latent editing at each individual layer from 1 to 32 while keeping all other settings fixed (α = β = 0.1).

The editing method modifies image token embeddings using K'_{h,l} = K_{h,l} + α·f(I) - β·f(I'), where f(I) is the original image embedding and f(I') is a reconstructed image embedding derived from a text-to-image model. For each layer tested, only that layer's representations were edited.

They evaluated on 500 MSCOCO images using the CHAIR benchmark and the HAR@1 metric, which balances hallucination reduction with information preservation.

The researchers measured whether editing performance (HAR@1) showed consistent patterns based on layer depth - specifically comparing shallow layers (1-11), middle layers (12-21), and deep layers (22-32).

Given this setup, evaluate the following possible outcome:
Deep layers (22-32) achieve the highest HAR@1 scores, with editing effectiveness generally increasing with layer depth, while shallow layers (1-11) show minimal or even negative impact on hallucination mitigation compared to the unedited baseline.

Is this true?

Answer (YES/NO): NO